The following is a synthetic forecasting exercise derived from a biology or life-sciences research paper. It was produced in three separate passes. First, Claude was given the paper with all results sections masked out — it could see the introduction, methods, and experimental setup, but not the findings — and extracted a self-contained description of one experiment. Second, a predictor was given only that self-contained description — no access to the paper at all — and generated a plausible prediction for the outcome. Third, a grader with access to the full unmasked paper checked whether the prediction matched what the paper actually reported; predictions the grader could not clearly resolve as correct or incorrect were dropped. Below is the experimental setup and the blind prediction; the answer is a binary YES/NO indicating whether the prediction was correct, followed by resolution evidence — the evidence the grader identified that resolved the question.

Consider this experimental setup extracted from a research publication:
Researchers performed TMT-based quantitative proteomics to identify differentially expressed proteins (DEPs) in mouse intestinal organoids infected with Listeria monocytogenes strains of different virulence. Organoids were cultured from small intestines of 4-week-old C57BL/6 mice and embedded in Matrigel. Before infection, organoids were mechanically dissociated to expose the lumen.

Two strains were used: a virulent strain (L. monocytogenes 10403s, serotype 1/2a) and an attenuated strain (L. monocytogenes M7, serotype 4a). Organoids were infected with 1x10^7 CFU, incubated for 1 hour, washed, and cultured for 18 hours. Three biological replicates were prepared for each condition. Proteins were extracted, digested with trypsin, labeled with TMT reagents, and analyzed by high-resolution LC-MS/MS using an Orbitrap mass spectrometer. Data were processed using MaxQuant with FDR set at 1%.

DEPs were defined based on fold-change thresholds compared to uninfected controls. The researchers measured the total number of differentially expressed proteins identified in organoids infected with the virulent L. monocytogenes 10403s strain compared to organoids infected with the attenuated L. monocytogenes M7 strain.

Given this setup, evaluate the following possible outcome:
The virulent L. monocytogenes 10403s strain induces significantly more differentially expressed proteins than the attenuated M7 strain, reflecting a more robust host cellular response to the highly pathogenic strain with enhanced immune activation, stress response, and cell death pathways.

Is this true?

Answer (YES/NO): NO